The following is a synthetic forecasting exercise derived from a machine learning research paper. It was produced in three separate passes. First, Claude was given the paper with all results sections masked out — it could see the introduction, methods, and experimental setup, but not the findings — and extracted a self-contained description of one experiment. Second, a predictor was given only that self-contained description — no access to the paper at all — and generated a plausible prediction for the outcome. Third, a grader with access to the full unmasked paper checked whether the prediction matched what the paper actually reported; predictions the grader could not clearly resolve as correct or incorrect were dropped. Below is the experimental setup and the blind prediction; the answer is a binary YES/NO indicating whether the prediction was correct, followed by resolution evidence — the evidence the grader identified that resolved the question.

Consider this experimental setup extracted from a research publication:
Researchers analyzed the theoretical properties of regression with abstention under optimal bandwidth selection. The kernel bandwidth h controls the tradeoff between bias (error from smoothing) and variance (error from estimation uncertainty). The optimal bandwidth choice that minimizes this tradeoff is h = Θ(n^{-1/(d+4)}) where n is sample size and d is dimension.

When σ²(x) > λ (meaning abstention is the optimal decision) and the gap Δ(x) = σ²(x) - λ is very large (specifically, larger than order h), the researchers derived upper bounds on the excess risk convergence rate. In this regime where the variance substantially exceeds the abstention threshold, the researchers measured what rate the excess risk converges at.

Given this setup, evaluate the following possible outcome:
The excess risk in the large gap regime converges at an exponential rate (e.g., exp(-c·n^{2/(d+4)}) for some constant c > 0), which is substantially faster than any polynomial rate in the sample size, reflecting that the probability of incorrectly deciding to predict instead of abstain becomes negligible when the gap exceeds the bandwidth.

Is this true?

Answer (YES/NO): NO